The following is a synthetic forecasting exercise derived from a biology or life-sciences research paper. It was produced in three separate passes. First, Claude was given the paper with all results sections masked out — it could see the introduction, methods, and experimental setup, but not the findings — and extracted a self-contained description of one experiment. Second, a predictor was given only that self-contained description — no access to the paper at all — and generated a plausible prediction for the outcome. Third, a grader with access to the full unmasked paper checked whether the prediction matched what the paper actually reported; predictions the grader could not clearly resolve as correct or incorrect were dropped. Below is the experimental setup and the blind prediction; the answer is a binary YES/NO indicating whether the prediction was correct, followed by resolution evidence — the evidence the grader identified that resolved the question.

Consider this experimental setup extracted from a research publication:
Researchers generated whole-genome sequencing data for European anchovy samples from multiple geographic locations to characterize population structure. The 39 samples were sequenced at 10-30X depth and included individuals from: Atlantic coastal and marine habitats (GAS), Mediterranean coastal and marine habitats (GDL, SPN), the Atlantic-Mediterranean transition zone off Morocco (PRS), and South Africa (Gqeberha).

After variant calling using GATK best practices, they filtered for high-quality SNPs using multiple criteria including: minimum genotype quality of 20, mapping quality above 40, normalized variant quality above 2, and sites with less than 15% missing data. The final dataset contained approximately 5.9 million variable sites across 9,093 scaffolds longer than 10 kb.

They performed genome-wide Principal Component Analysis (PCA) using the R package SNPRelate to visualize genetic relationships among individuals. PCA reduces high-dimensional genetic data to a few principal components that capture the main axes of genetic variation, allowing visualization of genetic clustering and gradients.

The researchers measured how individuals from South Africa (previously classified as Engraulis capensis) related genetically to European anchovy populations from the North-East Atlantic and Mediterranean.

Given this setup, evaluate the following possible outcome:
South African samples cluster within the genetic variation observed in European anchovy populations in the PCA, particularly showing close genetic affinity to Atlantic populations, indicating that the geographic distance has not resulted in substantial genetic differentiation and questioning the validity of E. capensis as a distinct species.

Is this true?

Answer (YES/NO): NO